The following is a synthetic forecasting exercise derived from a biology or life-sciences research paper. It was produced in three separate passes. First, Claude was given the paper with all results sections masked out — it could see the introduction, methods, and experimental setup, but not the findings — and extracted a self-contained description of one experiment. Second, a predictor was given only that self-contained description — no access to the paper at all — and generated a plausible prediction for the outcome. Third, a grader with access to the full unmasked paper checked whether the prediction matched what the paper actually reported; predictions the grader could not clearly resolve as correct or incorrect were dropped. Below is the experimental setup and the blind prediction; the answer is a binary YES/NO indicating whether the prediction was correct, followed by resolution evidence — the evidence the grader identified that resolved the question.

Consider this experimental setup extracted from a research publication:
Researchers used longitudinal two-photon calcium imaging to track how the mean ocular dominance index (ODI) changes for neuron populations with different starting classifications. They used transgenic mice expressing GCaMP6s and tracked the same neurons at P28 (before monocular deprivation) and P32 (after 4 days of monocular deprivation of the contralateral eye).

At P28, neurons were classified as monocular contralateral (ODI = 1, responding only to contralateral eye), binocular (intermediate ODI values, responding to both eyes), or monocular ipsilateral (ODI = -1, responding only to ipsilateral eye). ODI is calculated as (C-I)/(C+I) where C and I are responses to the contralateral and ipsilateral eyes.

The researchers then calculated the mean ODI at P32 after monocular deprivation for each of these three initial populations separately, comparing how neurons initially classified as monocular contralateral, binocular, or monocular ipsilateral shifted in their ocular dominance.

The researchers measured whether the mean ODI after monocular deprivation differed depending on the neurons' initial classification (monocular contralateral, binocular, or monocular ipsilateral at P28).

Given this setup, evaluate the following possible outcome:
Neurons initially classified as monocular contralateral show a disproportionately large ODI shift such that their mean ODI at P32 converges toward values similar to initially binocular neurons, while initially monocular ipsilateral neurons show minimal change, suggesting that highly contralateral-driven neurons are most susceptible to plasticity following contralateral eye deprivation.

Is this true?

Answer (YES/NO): NO